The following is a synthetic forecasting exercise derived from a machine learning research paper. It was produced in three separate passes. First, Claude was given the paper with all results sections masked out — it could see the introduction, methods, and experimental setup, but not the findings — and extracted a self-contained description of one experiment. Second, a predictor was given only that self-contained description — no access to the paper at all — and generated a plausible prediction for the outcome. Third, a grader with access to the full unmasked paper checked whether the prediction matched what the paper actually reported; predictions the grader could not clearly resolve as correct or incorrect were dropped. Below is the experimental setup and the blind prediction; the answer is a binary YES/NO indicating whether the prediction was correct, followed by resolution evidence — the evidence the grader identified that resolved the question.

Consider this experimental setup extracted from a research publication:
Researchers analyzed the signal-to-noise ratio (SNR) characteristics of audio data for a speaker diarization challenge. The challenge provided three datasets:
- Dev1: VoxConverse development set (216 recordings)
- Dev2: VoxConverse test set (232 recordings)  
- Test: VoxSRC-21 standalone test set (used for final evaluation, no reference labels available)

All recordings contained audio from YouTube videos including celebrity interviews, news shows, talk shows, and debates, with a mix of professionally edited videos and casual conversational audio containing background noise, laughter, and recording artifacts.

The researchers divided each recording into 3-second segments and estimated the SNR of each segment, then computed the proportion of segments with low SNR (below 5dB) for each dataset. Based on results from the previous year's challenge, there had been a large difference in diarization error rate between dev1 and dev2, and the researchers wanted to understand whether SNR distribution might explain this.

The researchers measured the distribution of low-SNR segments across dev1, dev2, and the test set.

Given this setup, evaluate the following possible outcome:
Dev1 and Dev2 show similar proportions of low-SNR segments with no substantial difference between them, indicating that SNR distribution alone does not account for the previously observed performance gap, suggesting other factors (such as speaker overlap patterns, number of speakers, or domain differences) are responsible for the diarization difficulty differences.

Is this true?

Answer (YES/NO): NO